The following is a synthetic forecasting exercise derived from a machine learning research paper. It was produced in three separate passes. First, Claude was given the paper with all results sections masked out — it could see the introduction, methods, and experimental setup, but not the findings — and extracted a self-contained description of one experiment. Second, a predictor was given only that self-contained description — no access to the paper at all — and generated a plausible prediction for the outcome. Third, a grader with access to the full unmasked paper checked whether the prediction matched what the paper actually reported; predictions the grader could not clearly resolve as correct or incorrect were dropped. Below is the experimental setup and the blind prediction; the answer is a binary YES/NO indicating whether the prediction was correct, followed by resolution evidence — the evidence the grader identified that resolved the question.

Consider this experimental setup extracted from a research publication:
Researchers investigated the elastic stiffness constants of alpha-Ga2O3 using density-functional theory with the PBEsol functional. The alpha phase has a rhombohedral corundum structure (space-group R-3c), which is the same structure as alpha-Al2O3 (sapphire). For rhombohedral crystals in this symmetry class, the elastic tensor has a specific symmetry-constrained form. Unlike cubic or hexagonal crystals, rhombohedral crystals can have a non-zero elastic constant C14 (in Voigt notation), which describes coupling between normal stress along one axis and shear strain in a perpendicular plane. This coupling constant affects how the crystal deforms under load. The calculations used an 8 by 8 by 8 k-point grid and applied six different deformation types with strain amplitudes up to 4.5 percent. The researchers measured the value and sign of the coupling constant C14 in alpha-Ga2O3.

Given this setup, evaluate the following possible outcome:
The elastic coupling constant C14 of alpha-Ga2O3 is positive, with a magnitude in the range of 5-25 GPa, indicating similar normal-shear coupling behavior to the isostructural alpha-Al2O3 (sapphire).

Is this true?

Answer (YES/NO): NO